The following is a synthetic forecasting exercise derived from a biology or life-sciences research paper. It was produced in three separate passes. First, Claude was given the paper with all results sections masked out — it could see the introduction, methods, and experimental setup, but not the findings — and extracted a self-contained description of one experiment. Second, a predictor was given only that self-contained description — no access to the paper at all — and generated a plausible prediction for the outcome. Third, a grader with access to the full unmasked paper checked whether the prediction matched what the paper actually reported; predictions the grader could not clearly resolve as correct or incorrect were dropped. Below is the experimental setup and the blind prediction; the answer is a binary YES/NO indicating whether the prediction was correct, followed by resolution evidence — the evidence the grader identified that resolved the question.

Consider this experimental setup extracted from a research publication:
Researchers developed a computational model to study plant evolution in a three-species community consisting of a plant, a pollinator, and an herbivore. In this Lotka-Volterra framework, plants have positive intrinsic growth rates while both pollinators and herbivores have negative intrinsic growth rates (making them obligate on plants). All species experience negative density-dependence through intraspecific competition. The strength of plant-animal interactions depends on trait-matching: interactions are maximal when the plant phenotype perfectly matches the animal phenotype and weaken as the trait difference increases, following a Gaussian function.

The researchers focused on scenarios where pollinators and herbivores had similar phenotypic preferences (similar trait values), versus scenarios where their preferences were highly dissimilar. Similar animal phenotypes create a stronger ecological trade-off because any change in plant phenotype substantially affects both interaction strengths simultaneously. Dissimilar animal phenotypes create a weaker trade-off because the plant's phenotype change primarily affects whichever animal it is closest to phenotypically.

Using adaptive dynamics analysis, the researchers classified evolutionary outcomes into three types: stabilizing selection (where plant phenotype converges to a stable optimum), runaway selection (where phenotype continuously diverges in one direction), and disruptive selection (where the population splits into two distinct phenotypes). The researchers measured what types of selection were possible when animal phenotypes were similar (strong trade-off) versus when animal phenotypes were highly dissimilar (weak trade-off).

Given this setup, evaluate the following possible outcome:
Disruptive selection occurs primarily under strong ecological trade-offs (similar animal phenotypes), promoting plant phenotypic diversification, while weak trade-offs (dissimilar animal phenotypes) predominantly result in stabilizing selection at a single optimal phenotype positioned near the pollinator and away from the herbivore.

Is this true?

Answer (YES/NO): NO